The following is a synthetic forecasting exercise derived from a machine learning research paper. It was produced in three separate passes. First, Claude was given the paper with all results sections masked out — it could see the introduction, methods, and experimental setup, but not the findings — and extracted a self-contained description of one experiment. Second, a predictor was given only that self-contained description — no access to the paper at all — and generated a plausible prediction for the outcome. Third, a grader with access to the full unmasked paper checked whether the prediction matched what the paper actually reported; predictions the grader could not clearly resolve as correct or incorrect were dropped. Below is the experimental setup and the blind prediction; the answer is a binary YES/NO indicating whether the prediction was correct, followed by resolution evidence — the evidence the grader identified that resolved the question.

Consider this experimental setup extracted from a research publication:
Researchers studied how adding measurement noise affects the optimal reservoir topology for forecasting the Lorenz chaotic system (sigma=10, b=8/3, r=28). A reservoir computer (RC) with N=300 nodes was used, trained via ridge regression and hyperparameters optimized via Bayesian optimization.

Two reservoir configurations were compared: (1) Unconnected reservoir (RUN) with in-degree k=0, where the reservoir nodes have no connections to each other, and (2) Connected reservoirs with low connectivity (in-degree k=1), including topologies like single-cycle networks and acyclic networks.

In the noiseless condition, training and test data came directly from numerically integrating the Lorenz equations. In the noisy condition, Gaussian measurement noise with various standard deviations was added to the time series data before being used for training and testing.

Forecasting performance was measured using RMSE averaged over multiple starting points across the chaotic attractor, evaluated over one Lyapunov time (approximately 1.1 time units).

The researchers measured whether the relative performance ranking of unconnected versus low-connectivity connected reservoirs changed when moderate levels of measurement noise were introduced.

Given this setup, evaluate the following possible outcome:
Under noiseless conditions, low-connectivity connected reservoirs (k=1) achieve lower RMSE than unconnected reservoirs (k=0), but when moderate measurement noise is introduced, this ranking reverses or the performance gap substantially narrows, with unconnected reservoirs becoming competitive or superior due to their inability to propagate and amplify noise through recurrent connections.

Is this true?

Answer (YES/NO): NO